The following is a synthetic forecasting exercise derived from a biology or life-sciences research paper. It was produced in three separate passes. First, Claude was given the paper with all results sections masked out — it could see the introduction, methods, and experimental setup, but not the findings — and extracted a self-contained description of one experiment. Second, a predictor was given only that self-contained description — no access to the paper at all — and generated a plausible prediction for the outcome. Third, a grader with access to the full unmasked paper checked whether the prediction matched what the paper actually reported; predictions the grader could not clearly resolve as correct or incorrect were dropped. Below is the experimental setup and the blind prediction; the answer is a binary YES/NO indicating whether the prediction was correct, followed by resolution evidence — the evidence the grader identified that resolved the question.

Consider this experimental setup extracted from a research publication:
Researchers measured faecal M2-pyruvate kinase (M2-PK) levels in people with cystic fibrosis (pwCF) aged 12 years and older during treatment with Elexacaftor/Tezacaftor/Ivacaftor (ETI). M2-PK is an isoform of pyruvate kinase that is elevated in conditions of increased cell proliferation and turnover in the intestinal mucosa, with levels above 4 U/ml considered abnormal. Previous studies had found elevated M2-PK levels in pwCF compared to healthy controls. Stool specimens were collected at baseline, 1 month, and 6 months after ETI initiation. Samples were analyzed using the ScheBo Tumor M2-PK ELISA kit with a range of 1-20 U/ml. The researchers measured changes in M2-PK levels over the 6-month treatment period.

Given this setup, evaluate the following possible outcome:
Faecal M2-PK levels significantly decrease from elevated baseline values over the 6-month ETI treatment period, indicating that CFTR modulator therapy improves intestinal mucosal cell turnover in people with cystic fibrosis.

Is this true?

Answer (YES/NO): YES